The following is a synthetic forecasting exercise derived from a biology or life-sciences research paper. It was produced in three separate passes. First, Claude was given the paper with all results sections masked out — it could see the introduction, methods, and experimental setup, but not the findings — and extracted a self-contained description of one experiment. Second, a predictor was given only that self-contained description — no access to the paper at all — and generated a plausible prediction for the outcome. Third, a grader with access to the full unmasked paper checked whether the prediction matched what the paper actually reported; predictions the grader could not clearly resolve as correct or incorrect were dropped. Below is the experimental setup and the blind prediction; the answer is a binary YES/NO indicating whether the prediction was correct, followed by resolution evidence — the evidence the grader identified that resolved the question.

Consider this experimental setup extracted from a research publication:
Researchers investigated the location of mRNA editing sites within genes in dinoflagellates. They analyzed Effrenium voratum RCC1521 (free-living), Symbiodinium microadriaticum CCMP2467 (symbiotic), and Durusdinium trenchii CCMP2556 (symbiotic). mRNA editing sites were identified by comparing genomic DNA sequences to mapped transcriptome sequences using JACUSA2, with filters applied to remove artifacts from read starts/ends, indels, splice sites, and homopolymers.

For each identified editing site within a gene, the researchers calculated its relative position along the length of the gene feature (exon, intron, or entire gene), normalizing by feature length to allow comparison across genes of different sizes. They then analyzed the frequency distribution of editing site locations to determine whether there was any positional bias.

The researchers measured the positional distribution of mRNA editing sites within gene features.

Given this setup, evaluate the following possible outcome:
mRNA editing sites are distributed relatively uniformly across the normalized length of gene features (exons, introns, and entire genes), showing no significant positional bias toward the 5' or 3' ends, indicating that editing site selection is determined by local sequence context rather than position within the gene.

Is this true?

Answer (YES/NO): NO